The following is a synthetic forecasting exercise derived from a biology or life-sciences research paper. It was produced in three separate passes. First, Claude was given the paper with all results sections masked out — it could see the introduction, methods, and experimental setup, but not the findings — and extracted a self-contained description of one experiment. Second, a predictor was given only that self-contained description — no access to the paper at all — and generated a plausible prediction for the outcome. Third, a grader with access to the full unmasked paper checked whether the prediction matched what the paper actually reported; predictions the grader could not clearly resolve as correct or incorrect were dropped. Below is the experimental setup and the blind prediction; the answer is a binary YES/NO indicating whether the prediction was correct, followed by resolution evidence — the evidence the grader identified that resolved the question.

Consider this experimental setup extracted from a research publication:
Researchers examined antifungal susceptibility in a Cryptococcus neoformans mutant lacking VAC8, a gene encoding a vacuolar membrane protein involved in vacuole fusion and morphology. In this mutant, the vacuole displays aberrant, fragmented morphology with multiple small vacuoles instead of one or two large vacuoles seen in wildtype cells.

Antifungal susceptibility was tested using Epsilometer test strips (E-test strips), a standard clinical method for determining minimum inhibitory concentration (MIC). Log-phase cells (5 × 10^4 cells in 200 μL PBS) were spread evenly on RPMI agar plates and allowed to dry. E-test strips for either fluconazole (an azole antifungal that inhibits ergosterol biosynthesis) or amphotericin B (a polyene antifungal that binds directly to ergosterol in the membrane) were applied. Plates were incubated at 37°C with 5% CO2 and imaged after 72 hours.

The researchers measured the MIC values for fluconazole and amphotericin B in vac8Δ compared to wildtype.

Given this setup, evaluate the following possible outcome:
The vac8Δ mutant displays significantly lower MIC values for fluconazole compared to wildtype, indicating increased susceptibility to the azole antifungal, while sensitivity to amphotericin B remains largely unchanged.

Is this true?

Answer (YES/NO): NO